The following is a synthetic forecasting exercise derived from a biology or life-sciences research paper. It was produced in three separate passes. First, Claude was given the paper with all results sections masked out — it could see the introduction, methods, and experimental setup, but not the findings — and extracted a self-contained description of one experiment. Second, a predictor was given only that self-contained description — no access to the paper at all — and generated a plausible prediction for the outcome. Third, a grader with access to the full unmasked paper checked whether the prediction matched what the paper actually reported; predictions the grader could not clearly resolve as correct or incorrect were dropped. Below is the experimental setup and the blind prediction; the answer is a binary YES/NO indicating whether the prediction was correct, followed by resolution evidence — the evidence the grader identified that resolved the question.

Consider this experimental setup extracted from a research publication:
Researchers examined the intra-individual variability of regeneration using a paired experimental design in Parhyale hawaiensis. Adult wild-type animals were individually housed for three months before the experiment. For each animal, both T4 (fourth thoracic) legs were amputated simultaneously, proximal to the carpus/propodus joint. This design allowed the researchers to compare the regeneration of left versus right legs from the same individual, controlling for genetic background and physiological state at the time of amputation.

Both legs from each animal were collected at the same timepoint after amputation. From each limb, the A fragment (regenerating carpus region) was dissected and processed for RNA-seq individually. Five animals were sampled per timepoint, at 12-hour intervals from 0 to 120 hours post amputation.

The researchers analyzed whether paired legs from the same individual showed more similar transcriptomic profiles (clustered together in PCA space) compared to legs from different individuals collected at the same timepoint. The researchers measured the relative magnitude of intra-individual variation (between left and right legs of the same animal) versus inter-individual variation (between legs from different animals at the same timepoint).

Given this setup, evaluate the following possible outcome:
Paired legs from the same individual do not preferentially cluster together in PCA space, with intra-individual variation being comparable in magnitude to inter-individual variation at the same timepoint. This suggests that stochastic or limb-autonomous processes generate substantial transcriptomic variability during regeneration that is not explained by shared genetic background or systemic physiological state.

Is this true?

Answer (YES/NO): NO